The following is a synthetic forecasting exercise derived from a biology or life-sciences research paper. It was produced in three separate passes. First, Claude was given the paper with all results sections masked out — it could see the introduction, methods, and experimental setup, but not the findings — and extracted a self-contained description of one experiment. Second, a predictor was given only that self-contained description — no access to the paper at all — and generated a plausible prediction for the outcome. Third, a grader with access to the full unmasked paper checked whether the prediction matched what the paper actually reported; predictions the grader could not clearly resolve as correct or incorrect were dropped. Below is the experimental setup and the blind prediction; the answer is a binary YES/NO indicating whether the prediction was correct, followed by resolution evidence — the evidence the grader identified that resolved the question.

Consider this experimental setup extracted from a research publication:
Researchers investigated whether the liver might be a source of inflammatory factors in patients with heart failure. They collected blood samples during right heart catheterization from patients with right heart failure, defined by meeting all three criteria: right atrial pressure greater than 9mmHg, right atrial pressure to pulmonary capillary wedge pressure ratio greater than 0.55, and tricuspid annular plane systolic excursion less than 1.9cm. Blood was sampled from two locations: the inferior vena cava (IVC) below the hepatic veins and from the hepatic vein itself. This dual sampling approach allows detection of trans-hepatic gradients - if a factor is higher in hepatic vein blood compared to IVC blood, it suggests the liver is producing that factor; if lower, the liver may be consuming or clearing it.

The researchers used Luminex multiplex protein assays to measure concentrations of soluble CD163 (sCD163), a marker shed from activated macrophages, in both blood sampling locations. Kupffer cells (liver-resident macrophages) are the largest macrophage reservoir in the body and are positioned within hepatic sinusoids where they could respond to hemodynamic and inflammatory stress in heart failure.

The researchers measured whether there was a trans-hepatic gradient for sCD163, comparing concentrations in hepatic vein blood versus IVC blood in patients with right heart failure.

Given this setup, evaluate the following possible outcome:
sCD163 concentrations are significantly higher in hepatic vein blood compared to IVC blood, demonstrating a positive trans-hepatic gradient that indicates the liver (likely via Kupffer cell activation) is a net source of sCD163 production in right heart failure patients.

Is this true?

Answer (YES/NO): NO